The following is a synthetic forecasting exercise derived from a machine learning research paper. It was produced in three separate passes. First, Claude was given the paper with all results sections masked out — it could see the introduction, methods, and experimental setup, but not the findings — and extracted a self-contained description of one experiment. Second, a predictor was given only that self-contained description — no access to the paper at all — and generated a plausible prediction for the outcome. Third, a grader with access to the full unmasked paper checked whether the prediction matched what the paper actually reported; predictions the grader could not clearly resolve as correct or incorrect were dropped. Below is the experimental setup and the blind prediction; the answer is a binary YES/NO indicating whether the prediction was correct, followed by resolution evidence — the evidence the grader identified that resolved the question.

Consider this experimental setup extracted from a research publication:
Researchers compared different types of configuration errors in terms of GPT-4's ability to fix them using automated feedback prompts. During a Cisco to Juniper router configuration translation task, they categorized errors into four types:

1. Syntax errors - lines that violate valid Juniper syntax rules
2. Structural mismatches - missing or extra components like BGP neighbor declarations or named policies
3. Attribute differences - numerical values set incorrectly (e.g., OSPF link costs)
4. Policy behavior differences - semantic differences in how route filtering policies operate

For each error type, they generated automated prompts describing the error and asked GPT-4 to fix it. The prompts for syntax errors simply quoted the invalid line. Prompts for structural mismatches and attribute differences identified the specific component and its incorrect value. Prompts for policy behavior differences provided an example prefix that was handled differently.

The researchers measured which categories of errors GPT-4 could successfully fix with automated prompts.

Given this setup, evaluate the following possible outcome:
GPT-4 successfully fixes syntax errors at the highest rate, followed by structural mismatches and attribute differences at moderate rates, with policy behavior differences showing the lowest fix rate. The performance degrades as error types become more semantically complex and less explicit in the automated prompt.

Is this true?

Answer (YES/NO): NO